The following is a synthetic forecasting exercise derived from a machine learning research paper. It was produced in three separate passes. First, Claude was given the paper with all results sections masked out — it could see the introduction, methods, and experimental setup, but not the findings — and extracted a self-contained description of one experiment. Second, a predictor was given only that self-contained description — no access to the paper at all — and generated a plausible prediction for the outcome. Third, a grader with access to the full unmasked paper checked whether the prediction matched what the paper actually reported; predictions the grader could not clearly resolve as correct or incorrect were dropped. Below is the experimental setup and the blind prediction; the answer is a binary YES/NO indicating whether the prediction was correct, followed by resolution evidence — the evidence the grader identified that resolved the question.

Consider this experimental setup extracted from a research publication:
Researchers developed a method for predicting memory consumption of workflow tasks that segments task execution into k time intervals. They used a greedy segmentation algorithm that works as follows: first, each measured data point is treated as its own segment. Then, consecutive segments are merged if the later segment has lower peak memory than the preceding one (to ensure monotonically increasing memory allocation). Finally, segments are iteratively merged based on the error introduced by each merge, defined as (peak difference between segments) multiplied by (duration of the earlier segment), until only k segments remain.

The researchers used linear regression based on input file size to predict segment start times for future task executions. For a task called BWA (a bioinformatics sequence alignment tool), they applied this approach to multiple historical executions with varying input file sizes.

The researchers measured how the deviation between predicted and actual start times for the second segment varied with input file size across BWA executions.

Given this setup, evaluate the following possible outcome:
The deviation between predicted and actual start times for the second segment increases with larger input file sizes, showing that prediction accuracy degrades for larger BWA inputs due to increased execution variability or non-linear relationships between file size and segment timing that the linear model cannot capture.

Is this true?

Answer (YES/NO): YES